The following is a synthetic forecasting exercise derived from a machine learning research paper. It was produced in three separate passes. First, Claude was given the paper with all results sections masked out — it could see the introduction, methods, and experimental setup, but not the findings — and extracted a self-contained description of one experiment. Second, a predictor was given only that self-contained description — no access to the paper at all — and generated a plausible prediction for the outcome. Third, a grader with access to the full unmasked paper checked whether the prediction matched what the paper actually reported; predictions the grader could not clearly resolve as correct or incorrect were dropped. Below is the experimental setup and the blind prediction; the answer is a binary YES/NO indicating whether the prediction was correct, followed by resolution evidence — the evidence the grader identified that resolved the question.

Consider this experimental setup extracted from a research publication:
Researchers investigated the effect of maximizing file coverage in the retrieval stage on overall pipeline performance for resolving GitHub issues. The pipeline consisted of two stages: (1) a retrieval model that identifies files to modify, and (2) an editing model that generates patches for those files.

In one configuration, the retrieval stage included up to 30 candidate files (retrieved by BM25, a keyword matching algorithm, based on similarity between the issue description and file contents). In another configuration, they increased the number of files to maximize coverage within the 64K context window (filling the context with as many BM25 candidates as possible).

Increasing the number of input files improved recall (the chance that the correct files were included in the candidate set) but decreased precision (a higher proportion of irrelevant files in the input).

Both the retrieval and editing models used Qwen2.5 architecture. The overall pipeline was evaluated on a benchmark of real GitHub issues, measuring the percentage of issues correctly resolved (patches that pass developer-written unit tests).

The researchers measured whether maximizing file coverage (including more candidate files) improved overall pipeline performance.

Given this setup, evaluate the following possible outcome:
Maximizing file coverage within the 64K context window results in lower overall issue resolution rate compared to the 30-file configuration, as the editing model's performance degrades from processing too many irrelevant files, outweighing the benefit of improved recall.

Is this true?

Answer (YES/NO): NO